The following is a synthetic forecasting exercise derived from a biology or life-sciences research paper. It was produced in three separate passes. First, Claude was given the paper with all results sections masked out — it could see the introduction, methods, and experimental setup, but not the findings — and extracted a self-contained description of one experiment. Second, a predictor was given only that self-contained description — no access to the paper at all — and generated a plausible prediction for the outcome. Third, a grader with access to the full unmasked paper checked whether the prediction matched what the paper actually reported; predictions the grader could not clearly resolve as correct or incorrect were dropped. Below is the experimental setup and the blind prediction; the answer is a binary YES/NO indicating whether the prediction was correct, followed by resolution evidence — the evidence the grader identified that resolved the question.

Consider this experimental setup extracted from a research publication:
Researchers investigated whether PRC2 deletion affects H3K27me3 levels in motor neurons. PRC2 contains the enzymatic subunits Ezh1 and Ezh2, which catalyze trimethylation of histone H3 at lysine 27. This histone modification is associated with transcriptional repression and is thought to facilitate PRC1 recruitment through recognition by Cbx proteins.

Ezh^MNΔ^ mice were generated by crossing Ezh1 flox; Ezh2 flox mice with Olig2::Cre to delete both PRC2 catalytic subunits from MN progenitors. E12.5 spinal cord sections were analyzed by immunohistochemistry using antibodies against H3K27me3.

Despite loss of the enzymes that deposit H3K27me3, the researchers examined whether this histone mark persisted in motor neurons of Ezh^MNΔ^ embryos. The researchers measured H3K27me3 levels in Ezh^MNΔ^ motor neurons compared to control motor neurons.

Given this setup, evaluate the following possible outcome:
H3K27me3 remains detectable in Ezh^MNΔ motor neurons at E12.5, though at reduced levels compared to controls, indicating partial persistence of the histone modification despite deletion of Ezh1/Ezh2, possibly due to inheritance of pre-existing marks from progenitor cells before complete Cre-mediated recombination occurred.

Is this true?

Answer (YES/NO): NO